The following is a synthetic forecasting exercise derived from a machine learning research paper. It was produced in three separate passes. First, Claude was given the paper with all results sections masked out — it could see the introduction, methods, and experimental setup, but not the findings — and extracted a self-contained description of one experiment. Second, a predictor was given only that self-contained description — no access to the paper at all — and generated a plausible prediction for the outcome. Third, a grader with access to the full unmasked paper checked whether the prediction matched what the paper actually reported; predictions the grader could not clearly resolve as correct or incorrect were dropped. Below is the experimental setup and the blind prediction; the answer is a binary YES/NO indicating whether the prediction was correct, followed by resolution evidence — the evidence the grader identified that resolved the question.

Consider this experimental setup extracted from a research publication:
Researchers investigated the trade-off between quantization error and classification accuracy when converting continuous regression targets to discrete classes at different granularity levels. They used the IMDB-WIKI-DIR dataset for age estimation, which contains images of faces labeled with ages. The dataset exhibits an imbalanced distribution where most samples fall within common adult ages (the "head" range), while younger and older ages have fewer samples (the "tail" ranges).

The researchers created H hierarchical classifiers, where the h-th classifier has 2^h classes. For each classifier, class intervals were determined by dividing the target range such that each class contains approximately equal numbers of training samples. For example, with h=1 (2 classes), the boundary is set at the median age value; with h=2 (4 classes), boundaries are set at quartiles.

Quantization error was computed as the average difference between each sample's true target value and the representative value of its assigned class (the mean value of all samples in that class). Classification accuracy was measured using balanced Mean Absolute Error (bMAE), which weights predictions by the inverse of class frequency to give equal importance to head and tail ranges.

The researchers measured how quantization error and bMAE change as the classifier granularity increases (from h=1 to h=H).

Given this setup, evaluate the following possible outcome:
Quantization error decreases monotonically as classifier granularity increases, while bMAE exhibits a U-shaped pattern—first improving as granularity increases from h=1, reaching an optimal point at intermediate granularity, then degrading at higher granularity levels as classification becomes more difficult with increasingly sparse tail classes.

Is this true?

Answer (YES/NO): NO